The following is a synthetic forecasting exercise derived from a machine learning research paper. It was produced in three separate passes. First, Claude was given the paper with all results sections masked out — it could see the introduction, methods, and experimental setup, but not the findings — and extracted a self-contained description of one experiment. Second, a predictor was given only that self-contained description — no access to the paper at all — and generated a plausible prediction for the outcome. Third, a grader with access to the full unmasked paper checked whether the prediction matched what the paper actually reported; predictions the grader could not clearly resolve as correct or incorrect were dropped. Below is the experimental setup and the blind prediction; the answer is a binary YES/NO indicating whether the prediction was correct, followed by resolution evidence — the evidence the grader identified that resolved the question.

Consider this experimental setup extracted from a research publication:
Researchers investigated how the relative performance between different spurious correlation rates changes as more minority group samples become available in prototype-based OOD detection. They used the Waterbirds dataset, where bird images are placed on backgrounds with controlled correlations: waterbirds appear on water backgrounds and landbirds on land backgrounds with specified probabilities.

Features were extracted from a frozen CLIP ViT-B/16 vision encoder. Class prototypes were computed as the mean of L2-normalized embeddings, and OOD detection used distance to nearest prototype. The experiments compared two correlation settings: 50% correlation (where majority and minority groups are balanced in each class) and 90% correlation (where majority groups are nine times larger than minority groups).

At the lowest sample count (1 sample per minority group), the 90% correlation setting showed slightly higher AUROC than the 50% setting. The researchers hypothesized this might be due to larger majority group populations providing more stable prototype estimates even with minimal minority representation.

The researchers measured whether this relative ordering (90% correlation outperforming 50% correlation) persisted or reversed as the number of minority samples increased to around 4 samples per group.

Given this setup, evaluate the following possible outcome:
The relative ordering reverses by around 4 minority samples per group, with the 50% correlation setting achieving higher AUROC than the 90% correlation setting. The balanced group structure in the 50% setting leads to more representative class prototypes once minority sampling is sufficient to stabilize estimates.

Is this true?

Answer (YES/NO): YES